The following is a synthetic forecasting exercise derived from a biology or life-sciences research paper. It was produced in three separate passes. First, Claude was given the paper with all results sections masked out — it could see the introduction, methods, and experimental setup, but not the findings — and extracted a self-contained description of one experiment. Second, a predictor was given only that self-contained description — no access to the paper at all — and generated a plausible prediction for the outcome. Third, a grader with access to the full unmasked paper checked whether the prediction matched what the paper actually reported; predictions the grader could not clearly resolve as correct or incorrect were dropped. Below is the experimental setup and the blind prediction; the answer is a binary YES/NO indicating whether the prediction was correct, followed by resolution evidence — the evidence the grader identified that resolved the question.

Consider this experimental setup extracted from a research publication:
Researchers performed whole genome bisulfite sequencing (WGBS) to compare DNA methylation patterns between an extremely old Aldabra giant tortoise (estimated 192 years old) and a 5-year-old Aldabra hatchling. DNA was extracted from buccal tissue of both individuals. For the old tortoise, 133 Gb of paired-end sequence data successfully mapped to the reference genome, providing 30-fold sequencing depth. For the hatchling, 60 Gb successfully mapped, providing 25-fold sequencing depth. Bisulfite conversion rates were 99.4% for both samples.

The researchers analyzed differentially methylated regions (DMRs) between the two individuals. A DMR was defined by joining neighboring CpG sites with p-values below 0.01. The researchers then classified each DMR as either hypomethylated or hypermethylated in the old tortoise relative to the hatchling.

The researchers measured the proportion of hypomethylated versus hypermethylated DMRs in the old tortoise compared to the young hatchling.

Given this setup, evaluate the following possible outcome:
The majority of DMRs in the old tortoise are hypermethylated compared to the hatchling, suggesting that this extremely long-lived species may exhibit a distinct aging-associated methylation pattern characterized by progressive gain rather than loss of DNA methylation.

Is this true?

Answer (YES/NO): NO